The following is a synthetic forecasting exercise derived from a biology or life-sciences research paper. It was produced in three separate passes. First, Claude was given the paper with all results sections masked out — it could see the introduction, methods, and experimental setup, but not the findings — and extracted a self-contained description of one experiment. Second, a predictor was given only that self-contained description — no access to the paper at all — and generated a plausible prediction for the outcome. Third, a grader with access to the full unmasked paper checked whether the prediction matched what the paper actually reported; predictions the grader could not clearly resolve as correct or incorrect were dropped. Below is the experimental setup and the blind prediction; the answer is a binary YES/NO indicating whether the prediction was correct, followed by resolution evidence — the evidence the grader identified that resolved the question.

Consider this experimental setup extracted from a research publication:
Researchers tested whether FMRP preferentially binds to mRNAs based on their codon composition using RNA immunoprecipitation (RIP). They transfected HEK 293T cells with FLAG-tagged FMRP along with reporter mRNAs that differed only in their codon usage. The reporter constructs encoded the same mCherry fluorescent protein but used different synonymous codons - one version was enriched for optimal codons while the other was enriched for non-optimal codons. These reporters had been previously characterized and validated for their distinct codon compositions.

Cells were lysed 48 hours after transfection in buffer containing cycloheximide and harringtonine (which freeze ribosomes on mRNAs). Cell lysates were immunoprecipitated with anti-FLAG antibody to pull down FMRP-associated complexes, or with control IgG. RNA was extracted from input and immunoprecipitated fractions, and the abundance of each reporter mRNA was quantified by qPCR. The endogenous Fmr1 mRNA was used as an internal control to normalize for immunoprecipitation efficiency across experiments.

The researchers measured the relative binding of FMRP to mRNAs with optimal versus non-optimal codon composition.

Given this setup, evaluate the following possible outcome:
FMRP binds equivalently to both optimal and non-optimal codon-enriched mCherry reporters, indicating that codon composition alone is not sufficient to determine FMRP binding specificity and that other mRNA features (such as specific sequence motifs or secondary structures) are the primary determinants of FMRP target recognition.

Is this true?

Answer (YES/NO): NO